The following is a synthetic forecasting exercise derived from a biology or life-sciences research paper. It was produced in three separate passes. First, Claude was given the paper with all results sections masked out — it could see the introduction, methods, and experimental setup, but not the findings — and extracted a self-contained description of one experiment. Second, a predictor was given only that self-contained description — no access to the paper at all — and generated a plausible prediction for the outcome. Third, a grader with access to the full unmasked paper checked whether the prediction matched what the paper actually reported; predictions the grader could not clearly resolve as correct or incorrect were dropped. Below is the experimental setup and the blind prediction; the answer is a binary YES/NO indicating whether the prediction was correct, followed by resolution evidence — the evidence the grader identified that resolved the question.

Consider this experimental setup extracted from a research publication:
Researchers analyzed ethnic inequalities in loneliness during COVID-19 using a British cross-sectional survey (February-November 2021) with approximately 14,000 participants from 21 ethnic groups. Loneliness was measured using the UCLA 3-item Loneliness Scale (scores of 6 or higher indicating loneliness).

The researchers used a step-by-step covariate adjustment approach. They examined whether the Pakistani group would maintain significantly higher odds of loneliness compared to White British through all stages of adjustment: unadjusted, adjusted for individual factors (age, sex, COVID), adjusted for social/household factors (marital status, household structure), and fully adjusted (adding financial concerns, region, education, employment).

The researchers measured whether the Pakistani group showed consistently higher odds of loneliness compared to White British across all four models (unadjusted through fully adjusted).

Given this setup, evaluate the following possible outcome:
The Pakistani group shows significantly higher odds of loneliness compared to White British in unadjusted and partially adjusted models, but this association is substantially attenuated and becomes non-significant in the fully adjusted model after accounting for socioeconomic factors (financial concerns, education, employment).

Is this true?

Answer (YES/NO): NO